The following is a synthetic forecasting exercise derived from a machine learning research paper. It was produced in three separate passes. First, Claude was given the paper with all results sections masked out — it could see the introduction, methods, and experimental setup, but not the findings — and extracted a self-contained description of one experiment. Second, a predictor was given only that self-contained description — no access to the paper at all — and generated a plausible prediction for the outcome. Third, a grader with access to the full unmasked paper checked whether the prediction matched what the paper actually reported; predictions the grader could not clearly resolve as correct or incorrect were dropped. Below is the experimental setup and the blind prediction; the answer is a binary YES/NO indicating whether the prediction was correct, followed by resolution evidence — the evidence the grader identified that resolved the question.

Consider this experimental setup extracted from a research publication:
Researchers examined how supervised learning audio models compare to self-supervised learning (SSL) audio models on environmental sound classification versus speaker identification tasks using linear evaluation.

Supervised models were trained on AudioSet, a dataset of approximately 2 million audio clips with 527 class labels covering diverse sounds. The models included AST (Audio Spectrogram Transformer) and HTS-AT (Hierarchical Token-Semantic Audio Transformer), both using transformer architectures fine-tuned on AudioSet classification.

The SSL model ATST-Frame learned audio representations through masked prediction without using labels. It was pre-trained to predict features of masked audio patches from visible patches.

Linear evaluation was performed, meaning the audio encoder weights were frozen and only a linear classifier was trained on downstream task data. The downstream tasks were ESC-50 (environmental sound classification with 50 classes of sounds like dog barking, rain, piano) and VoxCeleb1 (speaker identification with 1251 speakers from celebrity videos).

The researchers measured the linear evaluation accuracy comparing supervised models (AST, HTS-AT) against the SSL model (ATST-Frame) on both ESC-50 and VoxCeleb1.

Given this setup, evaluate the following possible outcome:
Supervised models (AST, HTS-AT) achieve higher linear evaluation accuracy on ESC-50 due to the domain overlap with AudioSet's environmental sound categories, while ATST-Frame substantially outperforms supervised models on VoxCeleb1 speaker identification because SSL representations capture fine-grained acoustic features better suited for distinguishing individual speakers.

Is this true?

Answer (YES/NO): YES